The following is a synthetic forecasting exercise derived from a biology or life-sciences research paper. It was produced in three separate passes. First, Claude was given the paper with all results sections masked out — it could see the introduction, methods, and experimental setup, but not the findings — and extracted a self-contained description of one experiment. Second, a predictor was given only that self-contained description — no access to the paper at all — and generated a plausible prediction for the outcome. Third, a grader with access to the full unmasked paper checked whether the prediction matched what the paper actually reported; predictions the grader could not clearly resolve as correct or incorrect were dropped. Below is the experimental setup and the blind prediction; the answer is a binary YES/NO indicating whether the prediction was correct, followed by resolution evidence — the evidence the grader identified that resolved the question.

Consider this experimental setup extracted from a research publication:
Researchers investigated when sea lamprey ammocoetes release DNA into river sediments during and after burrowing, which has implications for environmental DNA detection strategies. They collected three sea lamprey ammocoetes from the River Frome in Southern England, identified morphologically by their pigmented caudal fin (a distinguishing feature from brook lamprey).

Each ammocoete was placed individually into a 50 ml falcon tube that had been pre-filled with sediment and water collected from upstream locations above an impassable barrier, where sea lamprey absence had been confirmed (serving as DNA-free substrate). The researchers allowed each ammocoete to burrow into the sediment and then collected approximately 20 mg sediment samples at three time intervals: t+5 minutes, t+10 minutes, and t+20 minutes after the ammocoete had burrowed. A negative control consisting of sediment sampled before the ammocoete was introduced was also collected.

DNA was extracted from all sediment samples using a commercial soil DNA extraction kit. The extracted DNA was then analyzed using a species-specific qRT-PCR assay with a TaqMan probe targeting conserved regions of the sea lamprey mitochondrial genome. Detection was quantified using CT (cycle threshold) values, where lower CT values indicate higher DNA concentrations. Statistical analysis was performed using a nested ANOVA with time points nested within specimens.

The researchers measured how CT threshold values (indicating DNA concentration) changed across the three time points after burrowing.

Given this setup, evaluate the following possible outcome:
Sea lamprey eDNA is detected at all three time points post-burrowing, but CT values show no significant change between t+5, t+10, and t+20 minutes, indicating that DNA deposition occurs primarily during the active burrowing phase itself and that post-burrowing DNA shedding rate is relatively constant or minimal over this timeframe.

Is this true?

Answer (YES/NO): YES